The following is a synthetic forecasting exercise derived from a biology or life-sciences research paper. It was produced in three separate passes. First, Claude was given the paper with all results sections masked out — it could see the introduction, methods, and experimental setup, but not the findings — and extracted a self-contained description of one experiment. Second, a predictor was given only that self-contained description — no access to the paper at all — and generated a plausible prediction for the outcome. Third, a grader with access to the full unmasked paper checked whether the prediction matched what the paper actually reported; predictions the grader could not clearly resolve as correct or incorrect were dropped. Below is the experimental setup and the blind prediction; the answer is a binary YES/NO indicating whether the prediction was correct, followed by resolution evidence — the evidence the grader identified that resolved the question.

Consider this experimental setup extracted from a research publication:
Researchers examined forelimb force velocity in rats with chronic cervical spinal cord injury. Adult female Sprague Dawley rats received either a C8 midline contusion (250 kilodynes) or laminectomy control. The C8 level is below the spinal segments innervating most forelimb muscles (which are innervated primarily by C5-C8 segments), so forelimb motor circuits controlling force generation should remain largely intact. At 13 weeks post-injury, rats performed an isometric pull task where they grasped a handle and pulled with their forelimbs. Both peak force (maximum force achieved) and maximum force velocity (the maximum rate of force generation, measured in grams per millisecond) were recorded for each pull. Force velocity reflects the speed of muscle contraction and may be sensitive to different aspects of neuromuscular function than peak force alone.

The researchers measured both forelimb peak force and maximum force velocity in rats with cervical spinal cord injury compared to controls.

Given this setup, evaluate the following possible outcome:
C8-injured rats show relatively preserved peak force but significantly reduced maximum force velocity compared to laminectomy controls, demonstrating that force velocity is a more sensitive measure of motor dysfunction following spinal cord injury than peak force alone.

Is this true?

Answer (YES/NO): YES